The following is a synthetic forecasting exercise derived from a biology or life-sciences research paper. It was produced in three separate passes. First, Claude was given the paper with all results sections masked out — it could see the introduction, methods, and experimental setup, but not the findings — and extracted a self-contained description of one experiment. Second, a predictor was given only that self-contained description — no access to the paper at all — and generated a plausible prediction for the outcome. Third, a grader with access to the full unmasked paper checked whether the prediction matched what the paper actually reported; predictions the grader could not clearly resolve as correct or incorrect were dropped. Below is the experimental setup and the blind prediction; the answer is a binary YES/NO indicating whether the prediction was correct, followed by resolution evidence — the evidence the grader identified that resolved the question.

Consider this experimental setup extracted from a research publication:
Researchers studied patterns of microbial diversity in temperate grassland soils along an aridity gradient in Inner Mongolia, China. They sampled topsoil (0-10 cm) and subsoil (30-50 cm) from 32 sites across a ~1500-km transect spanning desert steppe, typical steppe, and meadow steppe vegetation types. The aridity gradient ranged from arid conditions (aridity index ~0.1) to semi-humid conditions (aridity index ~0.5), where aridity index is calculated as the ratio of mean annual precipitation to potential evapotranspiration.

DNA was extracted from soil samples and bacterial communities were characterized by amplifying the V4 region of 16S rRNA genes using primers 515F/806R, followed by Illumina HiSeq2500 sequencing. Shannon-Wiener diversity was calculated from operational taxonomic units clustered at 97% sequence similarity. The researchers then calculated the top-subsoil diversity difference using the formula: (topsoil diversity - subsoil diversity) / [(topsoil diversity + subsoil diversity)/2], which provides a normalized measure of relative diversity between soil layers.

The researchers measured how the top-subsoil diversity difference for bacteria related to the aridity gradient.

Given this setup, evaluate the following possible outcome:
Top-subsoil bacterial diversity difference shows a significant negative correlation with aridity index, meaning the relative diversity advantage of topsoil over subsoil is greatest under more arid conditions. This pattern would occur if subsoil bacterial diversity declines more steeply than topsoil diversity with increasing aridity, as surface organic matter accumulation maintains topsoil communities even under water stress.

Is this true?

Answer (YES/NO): NO